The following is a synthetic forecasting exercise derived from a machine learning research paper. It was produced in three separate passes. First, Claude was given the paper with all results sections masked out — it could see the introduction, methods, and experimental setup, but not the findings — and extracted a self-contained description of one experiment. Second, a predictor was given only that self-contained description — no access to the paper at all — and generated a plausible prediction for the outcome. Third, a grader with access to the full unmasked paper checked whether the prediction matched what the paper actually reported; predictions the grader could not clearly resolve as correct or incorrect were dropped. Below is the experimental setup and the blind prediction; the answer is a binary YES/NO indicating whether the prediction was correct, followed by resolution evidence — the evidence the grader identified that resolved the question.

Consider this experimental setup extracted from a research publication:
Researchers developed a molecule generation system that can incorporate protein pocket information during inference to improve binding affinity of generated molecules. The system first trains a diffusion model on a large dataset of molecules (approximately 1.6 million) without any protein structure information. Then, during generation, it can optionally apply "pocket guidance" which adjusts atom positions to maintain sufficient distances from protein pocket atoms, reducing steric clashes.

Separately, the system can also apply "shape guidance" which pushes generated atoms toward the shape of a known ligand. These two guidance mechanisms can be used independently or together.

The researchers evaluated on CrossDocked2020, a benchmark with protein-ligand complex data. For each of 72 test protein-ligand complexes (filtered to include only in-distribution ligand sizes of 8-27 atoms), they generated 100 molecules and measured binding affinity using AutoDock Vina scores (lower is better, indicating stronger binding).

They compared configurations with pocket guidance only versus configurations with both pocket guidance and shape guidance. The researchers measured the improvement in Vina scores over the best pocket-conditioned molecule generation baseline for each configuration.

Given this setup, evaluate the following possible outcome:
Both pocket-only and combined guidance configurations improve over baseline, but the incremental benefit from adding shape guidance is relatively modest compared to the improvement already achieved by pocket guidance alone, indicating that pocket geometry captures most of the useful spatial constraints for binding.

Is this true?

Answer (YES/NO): YES